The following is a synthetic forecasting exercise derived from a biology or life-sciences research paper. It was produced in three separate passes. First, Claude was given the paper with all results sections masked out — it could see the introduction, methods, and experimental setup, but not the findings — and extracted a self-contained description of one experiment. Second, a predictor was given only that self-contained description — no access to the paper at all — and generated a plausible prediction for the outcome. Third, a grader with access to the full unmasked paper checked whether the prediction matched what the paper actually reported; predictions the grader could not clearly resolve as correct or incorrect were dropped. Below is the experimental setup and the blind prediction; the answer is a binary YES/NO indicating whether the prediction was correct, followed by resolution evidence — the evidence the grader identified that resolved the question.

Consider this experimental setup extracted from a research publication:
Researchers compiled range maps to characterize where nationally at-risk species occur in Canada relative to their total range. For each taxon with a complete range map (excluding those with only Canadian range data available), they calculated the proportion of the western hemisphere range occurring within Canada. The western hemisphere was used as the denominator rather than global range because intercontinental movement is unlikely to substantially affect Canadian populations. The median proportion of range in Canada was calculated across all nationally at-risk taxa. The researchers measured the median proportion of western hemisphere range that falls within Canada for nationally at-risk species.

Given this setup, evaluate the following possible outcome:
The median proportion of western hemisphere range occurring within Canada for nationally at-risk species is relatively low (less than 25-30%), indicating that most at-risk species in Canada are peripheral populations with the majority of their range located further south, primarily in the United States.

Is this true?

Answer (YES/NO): YES